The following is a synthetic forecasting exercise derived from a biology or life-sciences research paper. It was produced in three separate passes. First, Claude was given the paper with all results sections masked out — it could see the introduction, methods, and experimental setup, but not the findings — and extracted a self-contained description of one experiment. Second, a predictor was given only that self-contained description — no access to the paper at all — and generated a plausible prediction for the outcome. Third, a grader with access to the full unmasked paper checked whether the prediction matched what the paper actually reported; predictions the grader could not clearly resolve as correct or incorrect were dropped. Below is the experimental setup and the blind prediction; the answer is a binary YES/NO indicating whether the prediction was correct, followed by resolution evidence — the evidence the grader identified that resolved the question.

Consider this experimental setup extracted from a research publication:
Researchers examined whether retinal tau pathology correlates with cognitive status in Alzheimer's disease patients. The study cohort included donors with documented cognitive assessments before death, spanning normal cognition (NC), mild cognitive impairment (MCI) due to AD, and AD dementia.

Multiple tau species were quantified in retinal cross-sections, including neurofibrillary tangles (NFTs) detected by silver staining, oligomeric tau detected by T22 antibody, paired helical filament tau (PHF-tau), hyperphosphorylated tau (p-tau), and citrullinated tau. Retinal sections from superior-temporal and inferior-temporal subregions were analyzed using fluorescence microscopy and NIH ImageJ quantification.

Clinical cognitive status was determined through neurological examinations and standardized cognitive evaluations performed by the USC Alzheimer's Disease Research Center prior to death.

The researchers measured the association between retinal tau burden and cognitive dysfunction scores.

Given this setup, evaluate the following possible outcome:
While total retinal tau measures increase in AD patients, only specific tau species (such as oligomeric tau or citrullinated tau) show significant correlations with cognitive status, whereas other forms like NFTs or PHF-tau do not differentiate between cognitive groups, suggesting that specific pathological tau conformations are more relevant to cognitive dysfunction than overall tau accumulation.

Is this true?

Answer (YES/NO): NO